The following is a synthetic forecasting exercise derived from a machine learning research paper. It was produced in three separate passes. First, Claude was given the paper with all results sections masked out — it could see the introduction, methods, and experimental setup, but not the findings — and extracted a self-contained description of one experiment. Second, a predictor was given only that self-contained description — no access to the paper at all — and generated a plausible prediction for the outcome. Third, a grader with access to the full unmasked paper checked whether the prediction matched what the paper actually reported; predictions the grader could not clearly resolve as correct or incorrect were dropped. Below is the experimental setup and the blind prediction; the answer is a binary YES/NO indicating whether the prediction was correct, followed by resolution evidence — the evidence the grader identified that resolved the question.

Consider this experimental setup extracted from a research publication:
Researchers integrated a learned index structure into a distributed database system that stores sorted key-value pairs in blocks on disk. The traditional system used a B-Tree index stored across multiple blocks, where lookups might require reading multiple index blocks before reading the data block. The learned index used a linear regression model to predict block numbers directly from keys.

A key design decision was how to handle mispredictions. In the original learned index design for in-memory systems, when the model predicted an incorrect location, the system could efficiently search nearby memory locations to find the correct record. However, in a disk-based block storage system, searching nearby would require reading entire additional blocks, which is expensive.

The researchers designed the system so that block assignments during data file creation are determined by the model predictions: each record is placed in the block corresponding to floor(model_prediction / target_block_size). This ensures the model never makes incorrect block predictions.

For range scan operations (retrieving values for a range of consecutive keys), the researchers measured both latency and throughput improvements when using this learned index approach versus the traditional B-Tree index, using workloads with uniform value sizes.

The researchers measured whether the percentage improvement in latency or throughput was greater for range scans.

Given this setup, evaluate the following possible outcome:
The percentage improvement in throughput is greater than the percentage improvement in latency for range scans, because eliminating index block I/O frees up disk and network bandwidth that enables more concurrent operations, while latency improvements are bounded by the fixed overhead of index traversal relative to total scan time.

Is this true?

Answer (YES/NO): YES